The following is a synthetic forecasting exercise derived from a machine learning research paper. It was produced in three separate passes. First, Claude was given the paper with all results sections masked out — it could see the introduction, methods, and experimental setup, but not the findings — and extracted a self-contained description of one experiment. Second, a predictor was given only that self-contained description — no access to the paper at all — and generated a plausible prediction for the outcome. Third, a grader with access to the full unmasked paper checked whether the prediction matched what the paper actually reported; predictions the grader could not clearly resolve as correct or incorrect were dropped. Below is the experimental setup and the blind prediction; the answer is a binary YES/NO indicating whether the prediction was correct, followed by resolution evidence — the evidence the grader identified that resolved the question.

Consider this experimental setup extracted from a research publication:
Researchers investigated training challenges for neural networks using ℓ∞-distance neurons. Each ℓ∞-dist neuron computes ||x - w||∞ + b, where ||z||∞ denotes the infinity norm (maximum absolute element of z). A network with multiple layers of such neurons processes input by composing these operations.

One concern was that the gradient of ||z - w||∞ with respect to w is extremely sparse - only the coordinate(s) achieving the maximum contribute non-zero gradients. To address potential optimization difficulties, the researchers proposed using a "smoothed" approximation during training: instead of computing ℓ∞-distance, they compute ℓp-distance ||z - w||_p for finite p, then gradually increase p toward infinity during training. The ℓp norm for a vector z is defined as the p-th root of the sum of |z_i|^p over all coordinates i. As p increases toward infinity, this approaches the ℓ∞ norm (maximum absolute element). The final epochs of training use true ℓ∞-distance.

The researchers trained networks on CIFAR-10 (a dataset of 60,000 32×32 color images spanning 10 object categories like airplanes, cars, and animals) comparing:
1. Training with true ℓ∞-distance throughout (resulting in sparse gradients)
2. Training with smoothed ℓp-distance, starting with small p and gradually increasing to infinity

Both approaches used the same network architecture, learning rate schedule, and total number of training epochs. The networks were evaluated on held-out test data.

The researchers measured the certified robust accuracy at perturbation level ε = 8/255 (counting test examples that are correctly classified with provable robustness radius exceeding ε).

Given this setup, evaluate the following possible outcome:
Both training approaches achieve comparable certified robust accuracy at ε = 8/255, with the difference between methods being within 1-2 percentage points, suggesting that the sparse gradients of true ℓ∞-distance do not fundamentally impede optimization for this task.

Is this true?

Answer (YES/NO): NO